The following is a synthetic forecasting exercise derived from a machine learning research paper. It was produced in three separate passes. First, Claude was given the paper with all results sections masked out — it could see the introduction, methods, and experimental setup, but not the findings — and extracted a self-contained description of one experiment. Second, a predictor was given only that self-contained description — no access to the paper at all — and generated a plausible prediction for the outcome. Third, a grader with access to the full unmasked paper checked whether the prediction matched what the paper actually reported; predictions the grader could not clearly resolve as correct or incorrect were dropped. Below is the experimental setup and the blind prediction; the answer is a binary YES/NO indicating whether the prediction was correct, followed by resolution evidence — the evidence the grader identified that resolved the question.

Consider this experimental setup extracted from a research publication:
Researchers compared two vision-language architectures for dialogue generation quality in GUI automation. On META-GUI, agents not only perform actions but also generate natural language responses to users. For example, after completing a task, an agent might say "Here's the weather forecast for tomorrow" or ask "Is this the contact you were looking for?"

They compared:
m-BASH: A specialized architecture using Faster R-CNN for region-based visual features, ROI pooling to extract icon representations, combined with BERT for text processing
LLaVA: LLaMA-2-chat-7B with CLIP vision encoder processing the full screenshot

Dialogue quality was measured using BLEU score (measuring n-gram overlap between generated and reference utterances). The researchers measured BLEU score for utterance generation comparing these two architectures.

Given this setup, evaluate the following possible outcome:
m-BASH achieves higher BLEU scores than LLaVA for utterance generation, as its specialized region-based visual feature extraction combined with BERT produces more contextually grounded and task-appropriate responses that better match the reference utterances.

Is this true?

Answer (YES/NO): NO